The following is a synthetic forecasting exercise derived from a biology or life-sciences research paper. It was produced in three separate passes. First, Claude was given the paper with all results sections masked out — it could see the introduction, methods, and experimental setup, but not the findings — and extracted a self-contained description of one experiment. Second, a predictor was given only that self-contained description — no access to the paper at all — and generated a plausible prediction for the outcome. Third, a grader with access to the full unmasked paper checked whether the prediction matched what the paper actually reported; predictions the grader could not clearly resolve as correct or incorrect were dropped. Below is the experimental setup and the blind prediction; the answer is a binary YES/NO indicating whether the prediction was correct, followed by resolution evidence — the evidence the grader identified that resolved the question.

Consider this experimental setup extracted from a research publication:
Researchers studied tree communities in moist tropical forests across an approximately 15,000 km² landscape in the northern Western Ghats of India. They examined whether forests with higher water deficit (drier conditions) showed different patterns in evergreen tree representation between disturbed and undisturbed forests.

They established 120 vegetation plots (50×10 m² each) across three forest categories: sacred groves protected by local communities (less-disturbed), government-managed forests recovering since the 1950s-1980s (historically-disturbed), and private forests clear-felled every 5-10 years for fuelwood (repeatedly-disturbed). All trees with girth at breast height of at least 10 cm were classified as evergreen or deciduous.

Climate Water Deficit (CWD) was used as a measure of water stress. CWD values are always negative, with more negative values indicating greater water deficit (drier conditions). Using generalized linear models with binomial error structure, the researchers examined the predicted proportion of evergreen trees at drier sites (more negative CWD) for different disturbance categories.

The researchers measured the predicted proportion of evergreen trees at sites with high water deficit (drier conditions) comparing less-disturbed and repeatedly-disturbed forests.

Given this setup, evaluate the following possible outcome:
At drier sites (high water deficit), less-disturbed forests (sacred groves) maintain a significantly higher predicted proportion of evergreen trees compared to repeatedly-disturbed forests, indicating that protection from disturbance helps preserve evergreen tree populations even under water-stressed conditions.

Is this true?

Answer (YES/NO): YES